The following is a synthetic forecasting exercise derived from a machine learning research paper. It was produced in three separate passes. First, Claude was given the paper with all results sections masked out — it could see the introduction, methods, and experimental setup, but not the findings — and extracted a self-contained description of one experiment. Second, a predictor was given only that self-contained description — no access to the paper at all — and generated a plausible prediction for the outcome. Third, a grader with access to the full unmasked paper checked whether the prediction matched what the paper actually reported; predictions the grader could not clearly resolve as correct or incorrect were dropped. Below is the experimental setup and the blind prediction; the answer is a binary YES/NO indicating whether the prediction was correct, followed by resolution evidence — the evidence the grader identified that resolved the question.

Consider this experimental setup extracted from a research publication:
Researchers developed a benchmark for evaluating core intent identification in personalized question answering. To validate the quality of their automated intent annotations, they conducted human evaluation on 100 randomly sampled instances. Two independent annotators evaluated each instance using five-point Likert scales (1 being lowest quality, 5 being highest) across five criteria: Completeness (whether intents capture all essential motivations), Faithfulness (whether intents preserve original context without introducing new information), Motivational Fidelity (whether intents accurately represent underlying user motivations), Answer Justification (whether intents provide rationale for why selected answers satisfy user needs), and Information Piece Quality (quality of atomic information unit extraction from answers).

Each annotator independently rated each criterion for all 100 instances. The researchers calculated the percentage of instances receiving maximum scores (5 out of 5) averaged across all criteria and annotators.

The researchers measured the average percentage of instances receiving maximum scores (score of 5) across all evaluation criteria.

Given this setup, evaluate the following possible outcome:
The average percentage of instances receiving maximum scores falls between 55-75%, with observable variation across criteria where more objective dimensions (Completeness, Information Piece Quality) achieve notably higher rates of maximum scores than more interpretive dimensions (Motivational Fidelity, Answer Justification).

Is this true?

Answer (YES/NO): NO